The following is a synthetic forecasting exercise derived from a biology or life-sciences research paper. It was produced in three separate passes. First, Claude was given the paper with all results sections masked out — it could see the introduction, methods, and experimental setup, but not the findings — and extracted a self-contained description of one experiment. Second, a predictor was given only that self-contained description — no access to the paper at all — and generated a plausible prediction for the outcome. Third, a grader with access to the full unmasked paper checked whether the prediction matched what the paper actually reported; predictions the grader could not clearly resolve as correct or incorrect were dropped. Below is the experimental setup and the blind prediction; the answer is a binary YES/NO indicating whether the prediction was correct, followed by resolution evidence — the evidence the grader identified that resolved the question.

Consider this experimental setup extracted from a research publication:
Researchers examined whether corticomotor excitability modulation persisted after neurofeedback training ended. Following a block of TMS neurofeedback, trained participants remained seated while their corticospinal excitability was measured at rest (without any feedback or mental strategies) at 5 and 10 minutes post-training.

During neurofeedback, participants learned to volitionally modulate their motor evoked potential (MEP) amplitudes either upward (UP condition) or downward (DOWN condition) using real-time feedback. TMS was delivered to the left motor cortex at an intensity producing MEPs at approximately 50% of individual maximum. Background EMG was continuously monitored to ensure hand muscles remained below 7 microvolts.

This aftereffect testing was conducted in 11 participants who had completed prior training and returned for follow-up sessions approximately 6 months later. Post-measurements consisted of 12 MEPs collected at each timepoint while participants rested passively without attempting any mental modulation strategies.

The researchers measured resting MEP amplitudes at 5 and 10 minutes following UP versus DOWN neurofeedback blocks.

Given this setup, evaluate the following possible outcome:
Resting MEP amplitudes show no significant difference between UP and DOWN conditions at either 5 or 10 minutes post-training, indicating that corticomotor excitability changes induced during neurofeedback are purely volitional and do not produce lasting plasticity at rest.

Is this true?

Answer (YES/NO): YES